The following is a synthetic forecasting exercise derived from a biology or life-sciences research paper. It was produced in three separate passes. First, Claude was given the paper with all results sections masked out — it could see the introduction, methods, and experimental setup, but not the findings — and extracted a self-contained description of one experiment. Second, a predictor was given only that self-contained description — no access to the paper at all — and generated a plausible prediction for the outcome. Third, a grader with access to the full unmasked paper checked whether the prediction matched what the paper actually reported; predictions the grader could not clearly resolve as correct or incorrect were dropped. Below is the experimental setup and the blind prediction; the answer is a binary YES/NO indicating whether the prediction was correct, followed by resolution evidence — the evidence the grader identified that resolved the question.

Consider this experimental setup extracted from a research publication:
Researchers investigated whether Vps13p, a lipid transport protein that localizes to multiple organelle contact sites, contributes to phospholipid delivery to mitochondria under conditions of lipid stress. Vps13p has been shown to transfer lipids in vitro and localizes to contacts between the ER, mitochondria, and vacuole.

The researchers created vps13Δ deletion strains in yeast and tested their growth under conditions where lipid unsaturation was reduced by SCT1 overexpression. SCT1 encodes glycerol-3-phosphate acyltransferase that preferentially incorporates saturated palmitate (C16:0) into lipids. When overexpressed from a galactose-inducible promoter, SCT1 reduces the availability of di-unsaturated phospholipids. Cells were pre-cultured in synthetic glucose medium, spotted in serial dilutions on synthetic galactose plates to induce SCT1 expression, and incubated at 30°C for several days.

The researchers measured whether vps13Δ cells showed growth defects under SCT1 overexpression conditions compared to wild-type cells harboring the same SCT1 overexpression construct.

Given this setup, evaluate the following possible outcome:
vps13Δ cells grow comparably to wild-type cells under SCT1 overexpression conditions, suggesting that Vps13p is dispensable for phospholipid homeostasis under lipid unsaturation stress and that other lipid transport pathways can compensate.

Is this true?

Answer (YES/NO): YES